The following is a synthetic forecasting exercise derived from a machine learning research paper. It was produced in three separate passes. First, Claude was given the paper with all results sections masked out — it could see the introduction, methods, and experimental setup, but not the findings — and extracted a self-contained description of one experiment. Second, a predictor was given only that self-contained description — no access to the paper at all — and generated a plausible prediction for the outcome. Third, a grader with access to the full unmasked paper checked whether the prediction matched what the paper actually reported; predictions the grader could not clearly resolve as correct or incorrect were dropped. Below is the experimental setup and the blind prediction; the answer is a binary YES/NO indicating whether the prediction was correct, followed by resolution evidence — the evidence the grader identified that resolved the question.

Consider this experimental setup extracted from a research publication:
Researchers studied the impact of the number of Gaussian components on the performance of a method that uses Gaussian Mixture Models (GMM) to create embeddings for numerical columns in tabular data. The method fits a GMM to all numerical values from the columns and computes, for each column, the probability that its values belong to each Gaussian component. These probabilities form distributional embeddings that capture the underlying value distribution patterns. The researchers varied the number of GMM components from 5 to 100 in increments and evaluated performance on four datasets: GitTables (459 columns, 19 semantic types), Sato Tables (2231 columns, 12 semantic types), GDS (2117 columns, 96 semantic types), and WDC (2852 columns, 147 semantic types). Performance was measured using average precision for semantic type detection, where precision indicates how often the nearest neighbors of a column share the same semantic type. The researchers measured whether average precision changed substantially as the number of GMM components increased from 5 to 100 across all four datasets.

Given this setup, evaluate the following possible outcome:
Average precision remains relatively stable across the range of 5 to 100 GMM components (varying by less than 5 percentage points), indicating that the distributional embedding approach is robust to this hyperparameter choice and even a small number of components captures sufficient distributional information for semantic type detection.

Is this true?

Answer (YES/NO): YES